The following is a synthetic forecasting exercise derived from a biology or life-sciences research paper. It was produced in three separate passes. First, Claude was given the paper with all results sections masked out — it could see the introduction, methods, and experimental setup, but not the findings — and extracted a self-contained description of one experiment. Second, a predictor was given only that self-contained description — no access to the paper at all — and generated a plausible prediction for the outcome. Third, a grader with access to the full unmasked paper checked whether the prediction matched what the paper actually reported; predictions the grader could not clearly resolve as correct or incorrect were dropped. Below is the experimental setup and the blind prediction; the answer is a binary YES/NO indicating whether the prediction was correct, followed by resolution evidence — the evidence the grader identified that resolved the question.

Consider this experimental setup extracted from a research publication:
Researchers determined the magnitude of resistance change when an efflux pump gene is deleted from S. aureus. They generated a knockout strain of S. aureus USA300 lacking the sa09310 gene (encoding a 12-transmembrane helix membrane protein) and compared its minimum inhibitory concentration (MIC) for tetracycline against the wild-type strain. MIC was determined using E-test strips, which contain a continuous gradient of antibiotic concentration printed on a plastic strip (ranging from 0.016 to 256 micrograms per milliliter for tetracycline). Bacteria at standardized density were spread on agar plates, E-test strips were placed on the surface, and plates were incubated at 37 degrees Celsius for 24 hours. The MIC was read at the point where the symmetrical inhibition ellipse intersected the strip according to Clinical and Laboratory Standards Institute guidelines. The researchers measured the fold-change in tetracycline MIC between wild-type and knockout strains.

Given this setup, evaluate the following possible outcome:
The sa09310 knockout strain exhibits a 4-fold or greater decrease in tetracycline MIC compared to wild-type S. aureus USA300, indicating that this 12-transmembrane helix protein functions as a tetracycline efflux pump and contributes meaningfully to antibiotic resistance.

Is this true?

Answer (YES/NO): YES